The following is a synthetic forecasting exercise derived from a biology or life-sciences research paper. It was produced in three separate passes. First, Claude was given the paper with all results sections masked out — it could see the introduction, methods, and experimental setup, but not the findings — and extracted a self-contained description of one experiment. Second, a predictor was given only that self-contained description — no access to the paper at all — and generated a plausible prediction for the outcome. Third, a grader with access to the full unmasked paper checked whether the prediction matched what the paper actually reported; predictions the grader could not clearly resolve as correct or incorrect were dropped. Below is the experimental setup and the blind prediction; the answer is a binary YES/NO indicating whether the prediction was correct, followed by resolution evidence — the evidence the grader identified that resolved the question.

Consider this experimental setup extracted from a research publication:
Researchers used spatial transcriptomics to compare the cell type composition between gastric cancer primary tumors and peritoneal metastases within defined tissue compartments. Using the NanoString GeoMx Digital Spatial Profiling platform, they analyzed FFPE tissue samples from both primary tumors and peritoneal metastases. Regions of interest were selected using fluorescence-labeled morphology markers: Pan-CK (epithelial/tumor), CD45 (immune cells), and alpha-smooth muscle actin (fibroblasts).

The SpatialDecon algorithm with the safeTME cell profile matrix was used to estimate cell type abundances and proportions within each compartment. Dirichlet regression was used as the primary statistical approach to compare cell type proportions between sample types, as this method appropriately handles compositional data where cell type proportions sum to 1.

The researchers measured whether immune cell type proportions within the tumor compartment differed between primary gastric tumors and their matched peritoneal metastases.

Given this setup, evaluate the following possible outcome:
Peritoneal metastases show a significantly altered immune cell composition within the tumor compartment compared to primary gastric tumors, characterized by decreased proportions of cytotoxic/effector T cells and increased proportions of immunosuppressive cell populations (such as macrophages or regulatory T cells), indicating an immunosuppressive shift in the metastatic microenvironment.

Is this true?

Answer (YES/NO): NO